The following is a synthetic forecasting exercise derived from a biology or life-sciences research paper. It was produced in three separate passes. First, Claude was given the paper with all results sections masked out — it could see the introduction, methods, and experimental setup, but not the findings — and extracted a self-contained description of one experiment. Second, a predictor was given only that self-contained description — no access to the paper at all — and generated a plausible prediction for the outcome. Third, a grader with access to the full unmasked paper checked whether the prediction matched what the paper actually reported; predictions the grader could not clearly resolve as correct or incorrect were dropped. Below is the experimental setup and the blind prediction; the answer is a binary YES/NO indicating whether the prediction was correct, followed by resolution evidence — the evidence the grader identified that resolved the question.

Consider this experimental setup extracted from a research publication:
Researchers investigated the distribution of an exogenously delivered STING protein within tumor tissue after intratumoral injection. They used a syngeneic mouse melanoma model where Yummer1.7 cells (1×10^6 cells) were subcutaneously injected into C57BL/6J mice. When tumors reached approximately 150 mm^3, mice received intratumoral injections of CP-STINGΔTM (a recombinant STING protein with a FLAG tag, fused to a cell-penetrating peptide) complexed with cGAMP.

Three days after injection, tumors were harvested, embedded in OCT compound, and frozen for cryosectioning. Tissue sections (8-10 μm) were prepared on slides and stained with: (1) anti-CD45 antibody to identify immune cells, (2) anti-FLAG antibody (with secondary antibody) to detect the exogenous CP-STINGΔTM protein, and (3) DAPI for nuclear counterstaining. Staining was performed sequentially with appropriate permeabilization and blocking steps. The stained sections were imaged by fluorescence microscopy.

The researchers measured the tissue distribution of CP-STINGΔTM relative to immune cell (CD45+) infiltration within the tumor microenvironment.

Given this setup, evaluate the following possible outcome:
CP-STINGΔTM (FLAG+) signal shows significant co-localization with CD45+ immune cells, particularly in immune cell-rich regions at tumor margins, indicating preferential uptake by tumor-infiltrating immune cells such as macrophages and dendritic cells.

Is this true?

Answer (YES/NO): NO